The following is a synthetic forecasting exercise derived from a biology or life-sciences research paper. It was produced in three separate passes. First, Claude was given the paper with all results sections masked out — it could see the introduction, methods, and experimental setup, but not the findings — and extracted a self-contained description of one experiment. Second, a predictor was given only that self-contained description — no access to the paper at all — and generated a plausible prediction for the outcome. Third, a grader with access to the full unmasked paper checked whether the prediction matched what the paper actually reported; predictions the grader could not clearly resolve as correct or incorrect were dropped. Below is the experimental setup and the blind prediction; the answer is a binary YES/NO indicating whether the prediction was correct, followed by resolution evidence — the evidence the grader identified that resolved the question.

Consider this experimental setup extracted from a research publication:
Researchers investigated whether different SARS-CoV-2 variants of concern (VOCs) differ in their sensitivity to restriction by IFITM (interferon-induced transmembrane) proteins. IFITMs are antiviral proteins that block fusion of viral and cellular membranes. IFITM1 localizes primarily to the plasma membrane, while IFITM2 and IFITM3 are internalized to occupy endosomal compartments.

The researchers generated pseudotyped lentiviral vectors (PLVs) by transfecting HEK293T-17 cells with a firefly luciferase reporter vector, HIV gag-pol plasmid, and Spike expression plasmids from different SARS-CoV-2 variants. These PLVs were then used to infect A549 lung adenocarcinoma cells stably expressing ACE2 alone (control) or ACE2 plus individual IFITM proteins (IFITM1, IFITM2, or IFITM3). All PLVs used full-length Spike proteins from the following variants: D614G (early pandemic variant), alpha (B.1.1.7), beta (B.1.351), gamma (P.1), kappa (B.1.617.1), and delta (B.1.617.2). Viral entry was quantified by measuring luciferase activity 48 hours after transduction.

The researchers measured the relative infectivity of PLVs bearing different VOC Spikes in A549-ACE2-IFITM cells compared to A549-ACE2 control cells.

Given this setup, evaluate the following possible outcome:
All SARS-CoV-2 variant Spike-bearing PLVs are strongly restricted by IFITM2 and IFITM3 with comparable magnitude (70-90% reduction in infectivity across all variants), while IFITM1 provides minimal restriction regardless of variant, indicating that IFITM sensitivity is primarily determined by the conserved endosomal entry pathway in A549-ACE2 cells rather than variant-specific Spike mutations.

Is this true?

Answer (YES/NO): NO